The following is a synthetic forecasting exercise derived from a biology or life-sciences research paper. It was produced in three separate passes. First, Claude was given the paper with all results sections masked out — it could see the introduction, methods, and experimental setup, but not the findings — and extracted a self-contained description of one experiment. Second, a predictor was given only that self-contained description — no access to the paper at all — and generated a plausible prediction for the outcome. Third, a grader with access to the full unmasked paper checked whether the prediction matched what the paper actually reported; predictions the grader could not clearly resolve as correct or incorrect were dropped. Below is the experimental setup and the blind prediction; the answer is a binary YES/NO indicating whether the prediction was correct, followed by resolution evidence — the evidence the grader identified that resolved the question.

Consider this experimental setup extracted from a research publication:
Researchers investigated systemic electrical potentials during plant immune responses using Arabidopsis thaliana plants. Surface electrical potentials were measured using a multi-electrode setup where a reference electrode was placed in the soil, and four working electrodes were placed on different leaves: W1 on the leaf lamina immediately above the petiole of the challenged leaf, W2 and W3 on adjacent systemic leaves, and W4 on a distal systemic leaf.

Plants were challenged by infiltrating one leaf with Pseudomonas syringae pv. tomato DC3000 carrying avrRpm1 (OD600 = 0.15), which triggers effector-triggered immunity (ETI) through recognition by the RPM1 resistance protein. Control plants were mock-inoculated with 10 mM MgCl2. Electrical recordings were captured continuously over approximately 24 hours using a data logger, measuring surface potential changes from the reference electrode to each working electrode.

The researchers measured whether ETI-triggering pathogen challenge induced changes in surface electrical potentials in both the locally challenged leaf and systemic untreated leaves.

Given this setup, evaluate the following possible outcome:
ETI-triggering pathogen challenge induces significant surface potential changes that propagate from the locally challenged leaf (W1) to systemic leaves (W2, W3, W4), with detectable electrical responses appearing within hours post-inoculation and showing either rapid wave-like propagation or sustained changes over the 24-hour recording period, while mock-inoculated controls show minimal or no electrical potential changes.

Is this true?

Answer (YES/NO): YES